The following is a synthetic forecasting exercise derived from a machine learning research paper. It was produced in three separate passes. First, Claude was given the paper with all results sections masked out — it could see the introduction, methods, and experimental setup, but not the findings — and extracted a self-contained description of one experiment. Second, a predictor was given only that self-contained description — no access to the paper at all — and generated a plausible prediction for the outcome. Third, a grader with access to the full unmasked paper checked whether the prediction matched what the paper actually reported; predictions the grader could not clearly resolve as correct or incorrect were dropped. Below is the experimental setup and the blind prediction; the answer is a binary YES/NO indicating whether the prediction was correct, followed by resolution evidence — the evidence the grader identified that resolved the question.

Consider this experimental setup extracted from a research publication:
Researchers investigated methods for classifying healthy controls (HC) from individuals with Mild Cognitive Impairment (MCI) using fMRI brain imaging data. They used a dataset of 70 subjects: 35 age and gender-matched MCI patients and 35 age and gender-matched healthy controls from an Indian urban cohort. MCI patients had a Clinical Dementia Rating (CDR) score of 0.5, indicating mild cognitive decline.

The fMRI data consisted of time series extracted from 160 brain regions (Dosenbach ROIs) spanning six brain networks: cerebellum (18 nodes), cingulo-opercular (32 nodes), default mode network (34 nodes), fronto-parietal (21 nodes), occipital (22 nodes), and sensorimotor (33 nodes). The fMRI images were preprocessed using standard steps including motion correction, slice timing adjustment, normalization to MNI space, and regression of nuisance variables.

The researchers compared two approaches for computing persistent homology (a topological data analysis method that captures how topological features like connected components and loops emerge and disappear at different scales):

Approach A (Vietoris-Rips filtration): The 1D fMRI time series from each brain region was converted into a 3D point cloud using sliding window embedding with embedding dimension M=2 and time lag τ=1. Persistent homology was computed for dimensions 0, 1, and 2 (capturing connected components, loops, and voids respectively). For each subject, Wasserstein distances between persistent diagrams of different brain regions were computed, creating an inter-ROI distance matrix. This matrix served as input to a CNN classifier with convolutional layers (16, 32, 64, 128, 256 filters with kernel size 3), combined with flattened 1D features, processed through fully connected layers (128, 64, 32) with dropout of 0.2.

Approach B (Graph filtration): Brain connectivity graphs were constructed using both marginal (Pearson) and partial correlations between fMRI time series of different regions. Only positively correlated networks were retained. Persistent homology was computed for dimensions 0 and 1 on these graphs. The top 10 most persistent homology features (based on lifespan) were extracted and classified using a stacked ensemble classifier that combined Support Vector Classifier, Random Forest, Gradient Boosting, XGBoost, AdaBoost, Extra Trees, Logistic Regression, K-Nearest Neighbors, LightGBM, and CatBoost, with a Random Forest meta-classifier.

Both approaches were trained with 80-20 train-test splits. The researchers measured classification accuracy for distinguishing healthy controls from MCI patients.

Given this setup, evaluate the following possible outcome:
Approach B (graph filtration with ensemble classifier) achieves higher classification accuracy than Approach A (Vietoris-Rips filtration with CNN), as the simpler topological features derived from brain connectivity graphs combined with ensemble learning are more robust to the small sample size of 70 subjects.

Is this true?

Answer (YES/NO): NO